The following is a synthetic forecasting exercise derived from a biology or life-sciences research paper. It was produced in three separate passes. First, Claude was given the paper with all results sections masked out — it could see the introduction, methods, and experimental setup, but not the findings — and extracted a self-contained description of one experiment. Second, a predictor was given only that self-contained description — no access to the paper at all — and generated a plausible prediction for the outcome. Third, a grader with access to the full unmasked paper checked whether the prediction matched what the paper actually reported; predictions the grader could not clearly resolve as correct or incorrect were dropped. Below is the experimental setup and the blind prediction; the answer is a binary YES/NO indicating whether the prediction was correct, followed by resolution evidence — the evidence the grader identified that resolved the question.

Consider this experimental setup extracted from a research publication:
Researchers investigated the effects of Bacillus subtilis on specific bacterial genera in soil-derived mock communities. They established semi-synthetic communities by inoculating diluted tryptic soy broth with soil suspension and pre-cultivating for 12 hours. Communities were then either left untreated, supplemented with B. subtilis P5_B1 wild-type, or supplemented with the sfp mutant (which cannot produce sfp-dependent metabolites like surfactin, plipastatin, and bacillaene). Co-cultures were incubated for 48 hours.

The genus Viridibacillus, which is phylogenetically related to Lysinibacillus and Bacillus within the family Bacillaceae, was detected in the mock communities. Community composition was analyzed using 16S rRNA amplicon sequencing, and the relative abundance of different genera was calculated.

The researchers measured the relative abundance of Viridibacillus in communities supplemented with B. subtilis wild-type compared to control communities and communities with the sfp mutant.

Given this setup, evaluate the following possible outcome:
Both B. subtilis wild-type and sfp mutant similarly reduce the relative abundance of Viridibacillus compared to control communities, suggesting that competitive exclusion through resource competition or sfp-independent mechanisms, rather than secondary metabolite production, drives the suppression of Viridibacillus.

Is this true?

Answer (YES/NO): NO